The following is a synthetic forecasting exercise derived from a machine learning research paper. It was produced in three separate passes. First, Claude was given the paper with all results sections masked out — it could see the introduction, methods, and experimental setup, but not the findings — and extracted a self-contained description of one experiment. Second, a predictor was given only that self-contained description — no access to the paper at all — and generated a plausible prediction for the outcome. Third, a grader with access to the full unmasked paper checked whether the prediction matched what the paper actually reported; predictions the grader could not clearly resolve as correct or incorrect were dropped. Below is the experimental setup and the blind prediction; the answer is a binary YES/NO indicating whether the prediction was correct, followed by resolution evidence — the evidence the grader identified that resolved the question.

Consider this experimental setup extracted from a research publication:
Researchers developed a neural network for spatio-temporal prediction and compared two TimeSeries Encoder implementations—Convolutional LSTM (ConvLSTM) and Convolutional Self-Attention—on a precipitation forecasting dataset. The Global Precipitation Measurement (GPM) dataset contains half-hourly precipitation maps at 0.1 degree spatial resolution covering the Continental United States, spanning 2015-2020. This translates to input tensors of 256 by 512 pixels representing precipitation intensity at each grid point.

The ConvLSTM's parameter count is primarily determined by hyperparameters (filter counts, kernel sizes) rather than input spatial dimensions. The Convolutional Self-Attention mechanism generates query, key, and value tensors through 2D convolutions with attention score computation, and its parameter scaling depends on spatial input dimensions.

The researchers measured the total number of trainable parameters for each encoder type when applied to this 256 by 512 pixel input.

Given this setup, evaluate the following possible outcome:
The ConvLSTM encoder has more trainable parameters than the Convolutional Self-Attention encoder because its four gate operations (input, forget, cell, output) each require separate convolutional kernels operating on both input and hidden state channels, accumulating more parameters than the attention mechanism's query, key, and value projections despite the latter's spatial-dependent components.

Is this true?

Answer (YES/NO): NO